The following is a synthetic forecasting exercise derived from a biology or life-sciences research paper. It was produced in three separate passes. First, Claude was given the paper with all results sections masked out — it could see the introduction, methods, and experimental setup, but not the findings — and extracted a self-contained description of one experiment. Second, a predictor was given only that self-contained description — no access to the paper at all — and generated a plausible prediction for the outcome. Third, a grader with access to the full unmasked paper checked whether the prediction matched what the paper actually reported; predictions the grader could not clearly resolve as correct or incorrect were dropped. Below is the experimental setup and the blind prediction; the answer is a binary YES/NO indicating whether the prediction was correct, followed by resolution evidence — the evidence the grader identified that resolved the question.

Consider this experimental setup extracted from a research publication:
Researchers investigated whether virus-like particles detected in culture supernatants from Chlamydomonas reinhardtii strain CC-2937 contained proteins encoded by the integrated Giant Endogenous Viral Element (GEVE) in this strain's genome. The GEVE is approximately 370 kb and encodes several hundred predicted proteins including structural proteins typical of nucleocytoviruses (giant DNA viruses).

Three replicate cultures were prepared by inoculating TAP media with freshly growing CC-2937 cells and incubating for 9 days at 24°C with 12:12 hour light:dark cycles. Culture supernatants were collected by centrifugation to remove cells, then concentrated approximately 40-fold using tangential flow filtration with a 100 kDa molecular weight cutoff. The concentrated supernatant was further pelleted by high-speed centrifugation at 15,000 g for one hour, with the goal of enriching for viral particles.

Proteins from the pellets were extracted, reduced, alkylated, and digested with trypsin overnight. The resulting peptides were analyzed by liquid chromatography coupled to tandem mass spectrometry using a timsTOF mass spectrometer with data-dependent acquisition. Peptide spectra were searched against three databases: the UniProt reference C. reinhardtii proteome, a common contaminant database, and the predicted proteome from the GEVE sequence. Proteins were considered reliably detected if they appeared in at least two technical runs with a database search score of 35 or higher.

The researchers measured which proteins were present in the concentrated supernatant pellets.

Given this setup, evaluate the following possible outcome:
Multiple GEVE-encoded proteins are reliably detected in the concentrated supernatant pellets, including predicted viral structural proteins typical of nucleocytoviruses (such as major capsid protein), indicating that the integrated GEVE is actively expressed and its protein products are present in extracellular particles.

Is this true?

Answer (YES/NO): YES